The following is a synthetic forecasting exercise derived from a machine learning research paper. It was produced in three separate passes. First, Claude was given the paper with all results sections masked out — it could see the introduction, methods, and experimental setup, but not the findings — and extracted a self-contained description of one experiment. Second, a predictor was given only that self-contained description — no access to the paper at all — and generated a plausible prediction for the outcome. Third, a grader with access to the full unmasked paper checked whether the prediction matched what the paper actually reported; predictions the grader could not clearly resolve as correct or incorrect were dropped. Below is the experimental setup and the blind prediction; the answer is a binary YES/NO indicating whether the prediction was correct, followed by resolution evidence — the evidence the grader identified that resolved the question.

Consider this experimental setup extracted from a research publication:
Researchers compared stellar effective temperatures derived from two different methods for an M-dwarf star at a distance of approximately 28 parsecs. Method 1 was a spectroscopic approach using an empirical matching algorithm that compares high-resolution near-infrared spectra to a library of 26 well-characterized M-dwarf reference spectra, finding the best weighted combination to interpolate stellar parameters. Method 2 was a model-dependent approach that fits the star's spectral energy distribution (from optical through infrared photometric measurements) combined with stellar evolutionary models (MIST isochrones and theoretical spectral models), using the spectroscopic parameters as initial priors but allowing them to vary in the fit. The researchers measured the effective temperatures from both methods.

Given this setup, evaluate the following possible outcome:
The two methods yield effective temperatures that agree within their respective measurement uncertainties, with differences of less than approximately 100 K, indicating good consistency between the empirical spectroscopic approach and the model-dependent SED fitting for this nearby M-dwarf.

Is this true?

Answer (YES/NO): YES